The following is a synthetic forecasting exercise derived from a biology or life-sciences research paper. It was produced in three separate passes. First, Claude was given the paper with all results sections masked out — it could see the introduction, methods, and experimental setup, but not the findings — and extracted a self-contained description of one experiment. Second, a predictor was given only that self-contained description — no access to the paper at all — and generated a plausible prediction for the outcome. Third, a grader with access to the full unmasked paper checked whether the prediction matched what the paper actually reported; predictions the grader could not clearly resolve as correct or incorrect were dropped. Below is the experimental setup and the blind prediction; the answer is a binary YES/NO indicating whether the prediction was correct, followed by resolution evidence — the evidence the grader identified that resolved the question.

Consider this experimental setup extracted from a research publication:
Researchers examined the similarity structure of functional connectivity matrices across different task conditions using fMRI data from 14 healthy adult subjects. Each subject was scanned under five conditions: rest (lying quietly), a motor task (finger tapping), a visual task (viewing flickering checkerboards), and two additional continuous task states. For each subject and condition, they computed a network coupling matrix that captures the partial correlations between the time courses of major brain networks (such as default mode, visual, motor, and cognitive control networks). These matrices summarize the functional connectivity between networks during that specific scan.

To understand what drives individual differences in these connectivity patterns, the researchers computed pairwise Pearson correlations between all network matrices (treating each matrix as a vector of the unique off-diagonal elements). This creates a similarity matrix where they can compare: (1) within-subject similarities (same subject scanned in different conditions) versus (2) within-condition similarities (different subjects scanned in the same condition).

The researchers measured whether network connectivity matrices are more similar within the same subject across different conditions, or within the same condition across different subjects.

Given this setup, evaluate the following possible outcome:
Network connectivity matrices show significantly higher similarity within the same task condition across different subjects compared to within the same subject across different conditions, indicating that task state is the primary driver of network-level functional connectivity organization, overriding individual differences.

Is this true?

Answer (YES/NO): YES